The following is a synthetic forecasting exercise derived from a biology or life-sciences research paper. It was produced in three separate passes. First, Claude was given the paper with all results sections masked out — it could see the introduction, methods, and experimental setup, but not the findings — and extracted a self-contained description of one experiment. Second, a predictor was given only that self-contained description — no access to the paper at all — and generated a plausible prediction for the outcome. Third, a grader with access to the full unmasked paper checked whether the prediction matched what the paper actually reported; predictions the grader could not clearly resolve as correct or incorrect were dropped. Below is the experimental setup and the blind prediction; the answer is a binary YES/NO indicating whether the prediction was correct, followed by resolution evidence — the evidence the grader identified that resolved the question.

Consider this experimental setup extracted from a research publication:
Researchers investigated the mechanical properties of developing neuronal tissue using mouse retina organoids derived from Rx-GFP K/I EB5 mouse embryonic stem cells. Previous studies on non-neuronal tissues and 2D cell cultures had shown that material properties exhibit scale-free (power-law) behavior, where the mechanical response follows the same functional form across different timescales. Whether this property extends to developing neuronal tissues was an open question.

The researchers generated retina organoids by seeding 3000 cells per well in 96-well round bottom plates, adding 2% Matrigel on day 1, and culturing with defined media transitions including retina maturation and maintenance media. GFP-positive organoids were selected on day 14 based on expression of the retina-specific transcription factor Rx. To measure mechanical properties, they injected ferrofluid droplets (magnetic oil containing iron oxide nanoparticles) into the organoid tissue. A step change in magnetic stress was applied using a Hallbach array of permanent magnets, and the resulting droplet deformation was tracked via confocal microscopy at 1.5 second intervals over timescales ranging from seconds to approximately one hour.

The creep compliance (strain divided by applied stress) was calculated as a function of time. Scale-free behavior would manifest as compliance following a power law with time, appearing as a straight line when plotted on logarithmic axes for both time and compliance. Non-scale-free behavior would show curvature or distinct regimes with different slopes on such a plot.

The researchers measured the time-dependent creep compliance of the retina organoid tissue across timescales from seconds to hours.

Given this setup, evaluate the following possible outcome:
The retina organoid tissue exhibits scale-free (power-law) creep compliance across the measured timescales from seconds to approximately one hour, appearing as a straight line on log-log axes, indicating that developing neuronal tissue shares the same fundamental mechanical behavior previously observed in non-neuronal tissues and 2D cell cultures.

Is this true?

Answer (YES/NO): YES